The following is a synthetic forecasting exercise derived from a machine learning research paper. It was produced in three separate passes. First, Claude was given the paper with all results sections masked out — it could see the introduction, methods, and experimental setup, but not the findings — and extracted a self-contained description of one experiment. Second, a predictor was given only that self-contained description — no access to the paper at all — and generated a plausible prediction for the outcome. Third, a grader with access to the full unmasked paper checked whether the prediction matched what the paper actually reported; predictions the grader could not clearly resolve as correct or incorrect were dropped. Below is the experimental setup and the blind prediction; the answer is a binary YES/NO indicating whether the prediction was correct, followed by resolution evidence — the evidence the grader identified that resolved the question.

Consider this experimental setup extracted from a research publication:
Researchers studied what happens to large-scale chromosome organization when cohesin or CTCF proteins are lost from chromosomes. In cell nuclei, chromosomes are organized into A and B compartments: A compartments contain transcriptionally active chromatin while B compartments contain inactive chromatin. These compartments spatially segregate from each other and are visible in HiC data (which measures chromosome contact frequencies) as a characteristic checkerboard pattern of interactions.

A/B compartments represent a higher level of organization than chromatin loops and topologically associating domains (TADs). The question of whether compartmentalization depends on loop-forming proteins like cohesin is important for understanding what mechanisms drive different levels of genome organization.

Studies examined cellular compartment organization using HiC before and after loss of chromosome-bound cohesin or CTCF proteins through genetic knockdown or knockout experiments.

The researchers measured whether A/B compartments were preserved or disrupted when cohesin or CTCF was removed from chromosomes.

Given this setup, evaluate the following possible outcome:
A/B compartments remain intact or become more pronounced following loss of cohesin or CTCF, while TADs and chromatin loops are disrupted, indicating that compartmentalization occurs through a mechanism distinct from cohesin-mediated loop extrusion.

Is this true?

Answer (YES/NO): YES